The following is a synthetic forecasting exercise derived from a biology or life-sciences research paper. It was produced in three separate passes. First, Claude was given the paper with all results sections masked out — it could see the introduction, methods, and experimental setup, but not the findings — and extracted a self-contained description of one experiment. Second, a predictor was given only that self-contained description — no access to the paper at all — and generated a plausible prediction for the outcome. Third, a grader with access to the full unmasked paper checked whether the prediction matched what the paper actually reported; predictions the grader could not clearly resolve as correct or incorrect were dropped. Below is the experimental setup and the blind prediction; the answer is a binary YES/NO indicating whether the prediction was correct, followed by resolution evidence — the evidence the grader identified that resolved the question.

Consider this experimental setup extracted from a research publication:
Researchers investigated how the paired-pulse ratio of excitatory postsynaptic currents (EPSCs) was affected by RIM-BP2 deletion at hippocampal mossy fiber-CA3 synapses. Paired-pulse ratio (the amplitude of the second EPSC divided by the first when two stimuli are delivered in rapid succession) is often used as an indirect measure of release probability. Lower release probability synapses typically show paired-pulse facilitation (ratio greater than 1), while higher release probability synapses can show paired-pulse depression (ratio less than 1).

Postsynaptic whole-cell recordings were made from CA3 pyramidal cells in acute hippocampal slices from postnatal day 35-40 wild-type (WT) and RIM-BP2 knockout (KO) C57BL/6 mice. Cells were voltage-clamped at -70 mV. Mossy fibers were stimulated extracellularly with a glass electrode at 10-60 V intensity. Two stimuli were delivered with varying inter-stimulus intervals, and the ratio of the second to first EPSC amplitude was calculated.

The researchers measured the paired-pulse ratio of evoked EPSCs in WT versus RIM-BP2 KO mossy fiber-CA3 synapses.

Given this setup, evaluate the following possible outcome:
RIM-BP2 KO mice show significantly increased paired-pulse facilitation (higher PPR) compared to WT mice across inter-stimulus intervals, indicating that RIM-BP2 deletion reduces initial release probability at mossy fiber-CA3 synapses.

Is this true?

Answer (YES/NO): NO